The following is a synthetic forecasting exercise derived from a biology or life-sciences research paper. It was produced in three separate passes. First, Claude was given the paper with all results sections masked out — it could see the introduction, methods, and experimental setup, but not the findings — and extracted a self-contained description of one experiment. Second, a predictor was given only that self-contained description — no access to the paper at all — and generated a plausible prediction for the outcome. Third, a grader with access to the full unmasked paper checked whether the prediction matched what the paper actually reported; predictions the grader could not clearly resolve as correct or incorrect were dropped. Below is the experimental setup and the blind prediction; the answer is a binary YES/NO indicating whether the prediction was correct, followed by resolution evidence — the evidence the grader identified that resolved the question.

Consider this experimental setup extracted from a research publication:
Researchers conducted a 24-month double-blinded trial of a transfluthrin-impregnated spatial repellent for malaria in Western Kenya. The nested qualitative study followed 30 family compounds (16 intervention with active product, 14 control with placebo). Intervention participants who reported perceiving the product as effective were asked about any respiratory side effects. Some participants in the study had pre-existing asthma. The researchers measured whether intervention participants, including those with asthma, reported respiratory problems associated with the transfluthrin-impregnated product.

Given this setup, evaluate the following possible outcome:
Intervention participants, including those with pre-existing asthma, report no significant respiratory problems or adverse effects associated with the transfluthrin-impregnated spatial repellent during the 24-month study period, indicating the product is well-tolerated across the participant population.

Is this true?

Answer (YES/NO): YES